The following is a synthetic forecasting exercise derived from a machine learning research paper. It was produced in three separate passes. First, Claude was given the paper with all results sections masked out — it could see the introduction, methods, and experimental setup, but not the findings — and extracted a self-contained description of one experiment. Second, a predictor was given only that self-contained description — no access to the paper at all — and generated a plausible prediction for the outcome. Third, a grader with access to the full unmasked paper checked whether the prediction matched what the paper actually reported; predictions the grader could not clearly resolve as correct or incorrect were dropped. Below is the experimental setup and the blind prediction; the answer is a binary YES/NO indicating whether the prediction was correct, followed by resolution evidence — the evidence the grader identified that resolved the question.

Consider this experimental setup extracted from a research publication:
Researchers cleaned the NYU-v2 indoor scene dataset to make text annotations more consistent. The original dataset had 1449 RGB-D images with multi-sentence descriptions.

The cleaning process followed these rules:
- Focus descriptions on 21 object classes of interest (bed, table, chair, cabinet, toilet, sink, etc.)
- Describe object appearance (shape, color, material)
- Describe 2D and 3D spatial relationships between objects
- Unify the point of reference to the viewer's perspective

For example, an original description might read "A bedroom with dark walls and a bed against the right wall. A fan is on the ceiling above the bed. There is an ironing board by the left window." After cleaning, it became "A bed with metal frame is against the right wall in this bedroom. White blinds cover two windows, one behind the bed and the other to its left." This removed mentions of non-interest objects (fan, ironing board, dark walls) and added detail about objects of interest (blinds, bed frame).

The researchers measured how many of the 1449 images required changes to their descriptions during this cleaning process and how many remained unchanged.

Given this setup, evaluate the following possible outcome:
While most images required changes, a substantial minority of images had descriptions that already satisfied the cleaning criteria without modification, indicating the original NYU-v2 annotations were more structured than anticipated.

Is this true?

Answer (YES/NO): NO